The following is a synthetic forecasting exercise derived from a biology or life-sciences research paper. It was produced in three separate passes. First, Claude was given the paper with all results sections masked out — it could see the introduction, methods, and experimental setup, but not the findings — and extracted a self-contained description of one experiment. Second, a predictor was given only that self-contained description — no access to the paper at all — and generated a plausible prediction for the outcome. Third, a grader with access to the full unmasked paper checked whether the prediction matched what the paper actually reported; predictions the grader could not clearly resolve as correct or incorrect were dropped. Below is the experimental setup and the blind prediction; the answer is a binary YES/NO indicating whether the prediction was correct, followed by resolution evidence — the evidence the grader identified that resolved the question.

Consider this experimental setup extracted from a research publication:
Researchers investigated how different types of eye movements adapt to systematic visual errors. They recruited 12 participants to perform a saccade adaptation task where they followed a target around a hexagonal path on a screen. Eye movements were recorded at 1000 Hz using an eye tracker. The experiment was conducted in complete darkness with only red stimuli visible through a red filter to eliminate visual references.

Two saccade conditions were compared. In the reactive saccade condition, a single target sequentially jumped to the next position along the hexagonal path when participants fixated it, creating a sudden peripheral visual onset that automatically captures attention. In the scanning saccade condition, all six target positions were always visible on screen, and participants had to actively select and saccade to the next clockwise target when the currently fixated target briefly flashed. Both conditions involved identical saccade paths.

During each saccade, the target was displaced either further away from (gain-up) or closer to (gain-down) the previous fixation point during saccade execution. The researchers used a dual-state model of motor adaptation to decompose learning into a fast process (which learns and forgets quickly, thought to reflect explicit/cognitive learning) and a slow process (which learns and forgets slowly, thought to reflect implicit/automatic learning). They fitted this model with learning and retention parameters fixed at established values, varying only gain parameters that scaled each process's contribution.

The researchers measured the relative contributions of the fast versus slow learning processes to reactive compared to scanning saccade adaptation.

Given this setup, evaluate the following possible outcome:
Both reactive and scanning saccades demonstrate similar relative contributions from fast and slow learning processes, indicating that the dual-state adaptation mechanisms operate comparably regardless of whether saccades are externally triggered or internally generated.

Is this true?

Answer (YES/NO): NO